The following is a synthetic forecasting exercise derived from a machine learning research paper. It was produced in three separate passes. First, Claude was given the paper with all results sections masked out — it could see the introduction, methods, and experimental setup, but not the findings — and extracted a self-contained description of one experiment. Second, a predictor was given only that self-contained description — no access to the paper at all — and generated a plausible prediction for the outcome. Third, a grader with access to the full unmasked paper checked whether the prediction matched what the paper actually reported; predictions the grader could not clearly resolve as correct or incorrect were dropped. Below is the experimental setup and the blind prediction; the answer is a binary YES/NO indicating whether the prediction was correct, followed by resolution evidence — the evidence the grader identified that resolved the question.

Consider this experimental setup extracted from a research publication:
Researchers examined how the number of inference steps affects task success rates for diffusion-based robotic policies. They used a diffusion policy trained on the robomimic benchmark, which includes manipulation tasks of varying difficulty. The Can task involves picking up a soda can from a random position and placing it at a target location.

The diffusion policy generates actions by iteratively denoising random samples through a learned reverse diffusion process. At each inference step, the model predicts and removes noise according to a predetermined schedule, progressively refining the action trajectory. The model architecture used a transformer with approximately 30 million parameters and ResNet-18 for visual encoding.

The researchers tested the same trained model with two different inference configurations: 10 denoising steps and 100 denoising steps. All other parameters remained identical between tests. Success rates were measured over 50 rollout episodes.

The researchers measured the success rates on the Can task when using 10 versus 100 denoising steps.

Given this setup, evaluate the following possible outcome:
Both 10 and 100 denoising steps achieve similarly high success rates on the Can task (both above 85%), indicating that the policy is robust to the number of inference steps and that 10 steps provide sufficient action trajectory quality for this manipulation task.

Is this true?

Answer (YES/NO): NO